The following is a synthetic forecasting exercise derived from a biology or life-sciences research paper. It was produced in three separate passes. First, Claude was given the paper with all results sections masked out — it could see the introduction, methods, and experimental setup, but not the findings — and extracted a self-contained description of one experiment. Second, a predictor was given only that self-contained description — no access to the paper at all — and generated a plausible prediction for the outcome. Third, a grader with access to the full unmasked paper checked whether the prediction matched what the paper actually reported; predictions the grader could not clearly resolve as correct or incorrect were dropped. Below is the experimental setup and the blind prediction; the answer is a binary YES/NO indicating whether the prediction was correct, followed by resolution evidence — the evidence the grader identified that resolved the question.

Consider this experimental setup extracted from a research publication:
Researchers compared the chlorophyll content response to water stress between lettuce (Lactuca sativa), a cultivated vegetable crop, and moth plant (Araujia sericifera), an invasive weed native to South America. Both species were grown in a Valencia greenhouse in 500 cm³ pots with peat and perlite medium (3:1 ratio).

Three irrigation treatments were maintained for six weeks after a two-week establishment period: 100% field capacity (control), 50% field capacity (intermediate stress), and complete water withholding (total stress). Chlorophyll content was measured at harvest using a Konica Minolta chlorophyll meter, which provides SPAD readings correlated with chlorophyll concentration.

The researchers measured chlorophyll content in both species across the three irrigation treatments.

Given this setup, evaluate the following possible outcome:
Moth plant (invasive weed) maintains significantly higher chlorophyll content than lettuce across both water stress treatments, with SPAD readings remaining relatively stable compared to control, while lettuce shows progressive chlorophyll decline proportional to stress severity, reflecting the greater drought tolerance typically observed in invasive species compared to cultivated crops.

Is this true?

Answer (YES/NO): NO